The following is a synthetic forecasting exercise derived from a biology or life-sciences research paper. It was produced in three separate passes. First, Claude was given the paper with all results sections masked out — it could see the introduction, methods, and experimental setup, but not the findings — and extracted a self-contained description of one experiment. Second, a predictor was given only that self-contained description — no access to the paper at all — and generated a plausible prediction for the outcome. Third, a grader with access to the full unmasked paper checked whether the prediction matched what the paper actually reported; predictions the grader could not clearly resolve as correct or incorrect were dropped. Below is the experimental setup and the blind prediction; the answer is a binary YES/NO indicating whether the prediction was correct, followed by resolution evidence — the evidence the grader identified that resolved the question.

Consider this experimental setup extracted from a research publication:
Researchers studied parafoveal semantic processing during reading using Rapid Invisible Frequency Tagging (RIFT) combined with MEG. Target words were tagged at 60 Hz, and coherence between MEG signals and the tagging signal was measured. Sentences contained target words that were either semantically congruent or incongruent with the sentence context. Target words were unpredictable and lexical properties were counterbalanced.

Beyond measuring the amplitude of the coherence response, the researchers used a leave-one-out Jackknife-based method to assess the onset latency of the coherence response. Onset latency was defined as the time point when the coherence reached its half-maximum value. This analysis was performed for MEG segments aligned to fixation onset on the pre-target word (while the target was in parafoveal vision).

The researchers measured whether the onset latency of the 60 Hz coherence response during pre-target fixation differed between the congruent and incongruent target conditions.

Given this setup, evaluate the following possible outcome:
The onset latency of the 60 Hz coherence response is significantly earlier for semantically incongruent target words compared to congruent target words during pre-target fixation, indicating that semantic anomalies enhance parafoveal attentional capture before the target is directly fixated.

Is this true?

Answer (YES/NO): NO